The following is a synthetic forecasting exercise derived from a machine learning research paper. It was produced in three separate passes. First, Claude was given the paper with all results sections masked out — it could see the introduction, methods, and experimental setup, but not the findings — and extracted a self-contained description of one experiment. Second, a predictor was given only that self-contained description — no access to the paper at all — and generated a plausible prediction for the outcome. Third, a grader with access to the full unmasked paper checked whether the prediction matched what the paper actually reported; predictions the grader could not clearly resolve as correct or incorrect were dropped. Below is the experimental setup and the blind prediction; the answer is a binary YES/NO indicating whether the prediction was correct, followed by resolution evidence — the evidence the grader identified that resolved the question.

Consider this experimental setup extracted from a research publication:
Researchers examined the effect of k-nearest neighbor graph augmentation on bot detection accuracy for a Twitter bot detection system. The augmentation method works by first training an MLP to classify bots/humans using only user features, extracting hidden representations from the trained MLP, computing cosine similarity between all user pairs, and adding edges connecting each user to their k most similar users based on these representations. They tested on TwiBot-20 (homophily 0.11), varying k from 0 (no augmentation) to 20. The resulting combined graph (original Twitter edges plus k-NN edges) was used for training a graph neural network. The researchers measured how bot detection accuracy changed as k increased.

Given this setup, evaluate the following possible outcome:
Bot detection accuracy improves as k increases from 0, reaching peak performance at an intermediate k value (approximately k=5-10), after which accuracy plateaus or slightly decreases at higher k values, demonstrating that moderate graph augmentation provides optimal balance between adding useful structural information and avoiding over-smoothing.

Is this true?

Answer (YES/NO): NO